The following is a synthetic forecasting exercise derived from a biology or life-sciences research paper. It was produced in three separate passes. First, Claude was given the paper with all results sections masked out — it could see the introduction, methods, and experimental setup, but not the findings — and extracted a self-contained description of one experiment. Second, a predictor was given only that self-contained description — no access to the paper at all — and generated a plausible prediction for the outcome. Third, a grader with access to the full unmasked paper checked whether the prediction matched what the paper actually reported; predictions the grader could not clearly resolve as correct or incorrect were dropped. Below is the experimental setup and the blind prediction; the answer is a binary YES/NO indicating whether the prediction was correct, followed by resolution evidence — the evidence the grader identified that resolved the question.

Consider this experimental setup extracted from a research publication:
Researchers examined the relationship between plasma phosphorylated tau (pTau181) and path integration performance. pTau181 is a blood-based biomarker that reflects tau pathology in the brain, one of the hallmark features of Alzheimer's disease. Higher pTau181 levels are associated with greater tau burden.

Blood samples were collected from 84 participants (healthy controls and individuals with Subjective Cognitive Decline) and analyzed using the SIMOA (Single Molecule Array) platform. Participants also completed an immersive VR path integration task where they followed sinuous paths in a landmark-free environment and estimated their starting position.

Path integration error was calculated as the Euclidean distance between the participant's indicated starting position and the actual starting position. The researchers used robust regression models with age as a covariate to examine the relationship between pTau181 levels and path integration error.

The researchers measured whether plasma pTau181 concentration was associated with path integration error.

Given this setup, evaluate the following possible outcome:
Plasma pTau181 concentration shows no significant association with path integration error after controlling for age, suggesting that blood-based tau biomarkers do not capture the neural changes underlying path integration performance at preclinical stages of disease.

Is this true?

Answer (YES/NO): YES